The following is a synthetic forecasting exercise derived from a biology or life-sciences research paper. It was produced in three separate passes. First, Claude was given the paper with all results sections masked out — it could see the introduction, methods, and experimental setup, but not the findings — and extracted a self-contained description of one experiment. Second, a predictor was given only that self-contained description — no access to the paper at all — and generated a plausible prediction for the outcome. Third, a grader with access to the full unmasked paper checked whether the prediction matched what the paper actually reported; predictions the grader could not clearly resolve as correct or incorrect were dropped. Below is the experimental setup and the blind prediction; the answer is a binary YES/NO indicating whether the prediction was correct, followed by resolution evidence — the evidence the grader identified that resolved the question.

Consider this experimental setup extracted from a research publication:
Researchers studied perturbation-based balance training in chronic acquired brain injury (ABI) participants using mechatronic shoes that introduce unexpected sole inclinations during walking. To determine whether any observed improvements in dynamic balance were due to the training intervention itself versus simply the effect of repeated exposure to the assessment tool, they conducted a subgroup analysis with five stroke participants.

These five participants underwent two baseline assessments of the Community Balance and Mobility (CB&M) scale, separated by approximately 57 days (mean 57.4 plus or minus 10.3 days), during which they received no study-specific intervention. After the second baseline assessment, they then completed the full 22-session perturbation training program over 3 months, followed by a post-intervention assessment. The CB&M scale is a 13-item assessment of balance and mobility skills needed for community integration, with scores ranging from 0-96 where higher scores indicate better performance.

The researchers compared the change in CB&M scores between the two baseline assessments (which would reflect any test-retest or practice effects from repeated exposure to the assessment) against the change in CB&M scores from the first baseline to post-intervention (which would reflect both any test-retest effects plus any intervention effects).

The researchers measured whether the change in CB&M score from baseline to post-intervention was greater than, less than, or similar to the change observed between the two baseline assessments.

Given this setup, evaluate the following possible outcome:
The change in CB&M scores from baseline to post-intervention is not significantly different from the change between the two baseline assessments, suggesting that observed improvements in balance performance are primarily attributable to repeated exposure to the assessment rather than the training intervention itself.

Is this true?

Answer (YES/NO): NO